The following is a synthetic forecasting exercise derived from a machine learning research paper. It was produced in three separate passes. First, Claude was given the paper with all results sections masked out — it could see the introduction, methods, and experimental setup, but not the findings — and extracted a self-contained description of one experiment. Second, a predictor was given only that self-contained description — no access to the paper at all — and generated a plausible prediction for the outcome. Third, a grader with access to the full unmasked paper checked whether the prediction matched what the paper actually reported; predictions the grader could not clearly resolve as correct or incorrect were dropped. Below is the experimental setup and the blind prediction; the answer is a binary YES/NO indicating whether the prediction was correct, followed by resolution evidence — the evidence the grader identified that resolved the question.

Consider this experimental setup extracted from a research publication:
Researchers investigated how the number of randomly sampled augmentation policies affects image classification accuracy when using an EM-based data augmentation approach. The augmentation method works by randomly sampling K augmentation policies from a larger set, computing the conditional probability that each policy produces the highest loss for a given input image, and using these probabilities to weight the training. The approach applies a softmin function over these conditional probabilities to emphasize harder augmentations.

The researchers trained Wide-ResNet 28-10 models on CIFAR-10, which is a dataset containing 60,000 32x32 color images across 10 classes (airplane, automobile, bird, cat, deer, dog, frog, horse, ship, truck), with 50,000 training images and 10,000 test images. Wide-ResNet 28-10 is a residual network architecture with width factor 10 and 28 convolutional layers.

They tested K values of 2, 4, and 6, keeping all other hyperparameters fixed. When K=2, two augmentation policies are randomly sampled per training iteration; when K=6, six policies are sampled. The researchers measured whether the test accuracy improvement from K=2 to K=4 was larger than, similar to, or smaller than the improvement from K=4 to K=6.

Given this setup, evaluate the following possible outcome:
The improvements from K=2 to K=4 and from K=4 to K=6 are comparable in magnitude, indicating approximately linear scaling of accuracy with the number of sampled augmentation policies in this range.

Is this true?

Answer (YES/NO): NO